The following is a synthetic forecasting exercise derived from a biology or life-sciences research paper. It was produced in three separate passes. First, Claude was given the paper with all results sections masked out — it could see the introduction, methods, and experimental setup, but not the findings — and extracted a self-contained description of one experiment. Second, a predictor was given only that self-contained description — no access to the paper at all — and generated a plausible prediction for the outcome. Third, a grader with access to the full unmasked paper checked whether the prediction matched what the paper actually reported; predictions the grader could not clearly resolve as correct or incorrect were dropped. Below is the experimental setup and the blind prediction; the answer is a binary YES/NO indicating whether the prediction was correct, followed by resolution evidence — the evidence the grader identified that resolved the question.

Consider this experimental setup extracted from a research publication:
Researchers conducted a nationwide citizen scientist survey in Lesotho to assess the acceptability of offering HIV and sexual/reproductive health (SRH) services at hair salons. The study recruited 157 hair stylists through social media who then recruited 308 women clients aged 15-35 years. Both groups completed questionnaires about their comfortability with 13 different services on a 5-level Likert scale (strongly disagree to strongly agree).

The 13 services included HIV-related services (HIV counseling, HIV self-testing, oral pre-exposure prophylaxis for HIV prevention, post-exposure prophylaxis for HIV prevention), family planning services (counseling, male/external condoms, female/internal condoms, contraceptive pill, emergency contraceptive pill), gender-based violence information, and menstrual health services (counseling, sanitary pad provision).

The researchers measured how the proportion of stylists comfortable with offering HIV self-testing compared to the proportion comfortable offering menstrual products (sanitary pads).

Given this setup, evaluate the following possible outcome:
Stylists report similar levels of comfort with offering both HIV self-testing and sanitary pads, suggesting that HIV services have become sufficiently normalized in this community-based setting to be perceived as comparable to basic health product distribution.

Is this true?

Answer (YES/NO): NO